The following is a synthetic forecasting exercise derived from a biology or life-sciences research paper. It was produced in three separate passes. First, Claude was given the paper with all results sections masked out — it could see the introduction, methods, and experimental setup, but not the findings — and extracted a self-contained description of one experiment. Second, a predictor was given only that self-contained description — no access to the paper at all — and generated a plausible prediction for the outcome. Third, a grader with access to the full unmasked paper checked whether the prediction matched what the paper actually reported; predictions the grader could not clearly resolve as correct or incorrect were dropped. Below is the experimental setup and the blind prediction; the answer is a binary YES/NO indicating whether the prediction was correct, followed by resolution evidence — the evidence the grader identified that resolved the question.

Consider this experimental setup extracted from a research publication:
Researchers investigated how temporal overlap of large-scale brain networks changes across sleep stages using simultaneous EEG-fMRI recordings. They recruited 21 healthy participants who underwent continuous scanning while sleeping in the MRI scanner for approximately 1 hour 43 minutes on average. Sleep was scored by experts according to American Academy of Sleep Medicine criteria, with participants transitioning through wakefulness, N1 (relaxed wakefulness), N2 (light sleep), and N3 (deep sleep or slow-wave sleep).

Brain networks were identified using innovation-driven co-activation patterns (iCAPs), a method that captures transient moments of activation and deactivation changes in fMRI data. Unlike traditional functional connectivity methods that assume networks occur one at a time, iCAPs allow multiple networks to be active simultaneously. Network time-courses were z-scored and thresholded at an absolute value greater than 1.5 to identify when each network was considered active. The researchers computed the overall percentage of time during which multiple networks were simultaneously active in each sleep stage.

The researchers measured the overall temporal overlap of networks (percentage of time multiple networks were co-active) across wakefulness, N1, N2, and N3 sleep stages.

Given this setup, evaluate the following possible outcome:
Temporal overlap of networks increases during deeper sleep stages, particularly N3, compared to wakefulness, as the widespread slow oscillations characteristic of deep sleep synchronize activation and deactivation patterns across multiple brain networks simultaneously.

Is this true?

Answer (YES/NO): NO